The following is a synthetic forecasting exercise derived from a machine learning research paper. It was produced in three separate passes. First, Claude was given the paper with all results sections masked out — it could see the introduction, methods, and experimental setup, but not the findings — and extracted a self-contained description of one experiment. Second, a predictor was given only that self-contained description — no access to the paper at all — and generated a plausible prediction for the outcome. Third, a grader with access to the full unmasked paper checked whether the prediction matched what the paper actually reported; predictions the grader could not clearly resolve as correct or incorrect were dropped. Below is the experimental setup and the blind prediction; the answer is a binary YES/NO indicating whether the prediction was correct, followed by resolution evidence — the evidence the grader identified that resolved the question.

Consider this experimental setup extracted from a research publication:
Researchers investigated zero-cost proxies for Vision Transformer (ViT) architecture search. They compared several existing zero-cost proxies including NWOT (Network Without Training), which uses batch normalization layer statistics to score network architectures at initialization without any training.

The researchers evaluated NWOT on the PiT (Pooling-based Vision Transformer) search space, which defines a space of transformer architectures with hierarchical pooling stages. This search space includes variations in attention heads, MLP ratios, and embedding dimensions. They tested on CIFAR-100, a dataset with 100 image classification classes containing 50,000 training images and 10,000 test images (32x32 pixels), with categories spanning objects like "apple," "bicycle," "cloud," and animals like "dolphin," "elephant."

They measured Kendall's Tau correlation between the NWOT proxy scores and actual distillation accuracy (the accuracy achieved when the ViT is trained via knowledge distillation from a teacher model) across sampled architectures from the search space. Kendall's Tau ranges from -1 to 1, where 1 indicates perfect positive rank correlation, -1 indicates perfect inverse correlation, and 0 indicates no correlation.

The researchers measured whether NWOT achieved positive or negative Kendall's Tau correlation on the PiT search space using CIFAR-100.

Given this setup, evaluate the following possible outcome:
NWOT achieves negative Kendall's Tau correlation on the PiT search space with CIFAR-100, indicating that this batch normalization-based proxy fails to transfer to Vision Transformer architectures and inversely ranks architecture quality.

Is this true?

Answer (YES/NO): YES